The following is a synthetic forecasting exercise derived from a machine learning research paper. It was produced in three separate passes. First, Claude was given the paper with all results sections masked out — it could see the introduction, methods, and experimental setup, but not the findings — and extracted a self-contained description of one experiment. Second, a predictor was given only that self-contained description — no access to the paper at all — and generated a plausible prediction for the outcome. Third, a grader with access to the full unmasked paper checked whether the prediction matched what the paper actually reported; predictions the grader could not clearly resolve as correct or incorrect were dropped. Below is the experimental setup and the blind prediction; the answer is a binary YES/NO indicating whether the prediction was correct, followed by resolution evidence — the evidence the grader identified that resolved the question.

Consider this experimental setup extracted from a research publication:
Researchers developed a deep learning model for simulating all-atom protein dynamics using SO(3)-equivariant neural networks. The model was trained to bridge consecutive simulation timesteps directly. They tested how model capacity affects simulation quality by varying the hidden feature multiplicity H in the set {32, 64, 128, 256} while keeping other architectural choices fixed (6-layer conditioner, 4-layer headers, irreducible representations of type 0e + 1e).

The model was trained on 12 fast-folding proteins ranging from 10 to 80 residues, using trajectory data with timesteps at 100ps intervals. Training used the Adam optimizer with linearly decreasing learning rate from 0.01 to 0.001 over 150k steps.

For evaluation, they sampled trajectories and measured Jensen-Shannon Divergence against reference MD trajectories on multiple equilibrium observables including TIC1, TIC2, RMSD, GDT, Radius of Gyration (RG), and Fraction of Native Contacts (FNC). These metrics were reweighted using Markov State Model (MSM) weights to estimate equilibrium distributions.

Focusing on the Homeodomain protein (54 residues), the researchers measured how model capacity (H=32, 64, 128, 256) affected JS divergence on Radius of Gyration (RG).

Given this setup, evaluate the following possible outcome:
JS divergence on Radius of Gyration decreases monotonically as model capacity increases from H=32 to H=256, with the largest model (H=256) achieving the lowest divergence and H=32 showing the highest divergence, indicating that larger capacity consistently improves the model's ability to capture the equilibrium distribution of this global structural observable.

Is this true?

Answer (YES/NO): NO